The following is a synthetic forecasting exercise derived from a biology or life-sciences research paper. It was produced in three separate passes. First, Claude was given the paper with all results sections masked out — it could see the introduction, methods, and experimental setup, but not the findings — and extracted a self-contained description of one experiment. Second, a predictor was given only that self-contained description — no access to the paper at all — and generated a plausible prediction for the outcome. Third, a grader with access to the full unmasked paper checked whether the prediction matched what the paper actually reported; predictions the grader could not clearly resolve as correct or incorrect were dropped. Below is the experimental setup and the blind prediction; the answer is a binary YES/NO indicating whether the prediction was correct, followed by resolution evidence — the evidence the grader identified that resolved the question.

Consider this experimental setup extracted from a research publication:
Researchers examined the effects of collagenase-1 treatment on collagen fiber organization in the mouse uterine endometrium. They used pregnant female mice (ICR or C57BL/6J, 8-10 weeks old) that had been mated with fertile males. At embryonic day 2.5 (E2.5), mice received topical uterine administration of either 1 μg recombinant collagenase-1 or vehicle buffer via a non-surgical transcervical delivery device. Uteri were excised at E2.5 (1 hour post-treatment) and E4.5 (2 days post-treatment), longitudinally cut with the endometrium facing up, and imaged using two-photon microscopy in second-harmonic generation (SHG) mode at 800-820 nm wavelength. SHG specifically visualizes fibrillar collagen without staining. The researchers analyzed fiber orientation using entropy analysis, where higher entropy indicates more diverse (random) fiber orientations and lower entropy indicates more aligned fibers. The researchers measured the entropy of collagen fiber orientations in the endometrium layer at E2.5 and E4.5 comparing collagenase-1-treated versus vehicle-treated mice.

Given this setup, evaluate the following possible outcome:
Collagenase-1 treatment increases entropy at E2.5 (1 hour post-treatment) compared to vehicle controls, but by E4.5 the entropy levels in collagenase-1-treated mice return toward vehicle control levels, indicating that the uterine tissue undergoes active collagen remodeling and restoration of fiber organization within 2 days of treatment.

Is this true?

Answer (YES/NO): NO